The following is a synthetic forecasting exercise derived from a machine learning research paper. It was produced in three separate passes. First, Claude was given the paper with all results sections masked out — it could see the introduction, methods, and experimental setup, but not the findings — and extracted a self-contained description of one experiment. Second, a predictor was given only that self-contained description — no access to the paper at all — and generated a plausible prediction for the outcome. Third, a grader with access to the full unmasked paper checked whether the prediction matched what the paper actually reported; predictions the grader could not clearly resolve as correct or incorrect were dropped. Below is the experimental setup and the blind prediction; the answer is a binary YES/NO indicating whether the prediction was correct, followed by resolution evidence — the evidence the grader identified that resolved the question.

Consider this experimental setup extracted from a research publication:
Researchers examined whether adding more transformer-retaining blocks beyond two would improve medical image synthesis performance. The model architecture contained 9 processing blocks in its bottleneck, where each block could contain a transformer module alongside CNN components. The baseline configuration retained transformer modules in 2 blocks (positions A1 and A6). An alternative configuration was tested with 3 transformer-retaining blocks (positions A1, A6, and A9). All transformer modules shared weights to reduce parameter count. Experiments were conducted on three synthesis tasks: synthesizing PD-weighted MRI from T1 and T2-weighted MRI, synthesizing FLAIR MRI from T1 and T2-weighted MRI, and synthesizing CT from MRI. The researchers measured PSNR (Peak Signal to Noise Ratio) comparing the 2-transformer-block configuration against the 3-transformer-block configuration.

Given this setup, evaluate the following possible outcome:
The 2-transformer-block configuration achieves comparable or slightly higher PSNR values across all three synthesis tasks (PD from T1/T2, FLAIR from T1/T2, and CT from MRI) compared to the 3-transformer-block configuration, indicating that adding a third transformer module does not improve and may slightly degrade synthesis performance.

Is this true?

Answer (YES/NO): YES